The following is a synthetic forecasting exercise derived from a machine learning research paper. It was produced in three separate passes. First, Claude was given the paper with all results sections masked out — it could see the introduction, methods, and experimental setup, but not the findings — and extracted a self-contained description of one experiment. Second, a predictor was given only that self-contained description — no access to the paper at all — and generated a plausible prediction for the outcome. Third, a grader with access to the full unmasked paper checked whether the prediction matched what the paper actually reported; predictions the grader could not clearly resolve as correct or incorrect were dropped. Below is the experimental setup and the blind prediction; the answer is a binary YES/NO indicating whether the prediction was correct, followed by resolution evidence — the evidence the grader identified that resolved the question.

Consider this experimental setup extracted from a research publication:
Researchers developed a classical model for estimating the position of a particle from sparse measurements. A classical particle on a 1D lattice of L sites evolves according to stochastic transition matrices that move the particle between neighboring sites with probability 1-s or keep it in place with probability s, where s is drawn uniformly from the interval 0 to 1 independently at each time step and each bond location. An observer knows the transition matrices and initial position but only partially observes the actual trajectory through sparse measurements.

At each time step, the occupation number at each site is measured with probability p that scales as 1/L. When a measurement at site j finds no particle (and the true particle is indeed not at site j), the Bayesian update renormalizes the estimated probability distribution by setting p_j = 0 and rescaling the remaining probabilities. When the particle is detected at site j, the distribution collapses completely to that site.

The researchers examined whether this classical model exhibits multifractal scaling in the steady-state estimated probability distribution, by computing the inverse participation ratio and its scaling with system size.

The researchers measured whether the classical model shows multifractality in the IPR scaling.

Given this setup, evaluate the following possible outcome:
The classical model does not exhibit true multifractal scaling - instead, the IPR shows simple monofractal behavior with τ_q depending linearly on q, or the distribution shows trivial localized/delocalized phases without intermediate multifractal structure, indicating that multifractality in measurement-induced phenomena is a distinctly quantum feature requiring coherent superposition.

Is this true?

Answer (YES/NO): NO